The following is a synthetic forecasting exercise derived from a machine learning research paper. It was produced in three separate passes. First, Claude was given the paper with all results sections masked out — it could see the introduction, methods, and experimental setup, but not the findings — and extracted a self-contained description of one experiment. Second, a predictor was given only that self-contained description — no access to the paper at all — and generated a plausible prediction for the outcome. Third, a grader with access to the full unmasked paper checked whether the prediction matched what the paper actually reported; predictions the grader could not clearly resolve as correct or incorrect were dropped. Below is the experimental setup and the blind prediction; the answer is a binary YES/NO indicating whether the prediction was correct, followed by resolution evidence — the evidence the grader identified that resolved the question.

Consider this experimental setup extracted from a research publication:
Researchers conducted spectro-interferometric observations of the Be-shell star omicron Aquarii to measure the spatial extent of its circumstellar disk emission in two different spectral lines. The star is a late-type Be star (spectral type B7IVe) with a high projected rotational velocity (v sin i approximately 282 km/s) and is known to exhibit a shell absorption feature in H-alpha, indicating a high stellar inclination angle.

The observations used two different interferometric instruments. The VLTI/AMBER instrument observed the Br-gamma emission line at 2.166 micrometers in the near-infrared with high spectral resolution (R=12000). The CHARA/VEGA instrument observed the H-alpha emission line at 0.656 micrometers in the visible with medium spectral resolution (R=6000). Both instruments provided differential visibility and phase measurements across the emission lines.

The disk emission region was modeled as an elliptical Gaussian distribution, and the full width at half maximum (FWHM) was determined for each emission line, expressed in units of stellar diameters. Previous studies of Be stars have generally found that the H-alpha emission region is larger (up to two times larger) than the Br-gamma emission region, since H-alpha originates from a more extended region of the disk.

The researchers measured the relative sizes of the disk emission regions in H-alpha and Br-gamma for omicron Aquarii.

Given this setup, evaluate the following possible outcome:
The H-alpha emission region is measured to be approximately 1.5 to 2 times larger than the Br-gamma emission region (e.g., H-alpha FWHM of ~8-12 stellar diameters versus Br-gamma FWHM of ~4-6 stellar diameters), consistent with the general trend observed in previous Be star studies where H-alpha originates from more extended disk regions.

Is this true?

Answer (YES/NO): NO